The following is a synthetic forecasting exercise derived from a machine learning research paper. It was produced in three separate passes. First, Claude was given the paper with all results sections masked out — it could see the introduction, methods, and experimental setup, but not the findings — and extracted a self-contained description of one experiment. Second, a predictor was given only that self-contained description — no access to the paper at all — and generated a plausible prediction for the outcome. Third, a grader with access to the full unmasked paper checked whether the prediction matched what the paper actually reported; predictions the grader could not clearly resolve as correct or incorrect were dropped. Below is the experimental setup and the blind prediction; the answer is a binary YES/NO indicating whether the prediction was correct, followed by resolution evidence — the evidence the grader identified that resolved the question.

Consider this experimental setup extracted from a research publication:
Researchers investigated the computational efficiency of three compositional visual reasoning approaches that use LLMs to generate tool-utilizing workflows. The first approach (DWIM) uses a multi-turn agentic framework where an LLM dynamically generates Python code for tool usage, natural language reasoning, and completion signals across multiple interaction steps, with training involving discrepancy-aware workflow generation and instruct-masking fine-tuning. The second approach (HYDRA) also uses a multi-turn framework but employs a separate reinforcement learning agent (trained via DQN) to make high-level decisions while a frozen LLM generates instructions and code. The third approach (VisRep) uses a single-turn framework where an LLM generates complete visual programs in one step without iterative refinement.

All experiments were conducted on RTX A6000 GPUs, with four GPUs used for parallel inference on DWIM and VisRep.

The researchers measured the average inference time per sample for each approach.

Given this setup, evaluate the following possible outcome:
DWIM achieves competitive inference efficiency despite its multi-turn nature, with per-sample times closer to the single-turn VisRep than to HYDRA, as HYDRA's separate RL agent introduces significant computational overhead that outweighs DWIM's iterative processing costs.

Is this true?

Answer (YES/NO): NO